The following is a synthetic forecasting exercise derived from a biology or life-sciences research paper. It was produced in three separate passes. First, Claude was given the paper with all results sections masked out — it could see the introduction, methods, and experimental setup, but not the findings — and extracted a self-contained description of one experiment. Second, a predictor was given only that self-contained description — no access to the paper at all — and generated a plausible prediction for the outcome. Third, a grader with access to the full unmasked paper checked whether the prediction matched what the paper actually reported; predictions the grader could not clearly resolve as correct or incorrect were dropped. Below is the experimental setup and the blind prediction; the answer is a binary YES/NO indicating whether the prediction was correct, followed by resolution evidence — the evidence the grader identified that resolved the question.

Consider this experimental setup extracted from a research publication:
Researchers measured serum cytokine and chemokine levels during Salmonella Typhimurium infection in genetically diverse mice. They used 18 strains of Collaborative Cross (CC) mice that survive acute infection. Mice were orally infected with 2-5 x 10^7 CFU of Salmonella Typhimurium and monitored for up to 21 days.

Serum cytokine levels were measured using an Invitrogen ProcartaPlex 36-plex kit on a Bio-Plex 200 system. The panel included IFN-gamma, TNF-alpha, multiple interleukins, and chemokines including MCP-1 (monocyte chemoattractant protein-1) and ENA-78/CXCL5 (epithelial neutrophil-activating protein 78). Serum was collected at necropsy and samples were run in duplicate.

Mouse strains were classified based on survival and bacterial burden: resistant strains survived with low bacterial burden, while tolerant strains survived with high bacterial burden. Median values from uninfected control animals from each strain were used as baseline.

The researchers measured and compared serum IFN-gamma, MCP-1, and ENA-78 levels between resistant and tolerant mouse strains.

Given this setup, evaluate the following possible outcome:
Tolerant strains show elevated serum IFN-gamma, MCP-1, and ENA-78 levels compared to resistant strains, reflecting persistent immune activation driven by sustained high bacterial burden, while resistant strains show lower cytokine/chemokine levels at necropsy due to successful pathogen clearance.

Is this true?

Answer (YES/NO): NO